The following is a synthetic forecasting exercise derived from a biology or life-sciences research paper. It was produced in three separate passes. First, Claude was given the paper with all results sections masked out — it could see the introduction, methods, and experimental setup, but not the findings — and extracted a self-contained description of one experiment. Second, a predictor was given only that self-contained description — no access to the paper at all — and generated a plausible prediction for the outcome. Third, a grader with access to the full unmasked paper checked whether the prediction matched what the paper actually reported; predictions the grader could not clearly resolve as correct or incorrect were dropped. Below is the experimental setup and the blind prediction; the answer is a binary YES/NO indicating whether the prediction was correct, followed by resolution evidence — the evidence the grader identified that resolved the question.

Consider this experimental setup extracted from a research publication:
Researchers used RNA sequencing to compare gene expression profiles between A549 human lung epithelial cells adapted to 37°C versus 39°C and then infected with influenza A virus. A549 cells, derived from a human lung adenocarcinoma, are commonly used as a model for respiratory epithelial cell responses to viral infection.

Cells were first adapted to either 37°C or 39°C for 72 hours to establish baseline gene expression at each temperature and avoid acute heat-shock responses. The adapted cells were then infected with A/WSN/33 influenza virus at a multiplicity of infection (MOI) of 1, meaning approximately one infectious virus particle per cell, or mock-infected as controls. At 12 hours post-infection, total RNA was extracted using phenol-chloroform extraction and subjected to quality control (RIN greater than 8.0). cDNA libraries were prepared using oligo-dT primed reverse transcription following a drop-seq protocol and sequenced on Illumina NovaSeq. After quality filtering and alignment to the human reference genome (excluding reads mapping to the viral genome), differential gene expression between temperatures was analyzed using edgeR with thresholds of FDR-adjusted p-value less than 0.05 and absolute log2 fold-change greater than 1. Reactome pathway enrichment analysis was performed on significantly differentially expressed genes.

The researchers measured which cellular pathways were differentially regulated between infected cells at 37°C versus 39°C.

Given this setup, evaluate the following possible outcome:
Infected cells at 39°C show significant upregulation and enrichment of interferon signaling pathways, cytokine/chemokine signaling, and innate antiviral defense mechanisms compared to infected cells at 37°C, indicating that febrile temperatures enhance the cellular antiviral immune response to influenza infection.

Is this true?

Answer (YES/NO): YES